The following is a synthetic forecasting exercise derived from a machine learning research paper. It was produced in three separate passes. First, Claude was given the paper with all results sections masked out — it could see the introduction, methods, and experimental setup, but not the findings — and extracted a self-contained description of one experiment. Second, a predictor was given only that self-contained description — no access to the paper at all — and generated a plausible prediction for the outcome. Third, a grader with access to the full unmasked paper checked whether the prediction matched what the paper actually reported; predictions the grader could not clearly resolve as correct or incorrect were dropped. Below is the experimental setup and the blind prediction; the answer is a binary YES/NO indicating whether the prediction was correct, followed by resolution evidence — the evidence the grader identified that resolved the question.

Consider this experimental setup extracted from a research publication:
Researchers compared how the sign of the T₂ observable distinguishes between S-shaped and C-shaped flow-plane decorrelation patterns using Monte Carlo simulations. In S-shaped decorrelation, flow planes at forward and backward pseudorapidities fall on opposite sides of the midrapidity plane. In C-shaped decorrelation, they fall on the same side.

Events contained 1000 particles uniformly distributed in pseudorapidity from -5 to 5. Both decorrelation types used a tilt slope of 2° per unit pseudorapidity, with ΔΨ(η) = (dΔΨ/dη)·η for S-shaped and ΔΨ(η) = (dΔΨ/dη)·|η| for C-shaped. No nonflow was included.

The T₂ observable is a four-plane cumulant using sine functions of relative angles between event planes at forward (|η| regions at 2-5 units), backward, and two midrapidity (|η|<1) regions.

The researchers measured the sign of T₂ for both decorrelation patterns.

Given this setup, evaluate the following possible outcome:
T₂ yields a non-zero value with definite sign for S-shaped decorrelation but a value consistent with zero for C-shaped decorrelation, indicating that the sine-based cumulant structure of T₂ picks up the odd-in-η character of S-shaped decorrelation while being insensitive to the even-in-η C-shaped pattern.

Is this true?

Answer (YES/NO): NO